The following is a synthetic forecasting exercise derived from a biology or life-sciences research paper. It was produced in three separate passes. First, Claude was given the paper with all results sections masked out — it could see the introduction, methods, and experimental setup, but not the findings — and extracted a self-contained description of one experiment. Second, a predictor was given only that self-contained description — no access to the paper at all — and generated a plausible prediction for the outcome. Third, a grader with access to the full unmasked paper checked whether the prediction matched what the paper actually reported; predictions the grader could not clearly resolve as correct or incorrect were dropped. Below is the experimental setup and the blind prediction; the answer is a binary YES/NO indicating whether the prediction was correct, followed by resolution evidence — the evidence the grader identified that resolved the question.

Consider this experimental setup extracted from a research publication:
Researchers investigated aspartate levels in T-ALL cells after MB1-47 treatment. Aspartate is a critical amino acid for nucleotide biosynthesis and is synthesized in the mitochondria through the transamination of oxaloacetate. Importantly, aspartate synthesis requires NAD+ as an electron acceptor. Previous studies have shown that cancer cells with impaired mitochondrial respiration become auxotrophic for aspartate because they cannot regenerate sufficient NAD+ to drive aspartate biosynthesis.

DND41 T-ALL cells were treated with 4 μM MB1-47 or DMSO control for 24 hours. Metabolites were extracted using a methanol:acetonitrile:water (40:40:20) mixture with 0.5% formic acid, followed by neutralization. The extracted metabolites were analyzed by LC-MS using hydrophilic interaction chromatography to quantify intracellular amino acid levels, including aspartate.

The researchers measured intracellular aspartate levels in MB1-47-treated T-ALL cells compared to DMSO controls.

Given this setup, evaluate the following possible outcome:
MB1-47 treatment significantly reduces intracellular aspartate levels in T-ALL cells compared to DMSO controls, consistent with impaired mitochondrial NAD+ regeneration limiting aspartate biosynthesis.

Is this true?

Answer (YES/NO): YES